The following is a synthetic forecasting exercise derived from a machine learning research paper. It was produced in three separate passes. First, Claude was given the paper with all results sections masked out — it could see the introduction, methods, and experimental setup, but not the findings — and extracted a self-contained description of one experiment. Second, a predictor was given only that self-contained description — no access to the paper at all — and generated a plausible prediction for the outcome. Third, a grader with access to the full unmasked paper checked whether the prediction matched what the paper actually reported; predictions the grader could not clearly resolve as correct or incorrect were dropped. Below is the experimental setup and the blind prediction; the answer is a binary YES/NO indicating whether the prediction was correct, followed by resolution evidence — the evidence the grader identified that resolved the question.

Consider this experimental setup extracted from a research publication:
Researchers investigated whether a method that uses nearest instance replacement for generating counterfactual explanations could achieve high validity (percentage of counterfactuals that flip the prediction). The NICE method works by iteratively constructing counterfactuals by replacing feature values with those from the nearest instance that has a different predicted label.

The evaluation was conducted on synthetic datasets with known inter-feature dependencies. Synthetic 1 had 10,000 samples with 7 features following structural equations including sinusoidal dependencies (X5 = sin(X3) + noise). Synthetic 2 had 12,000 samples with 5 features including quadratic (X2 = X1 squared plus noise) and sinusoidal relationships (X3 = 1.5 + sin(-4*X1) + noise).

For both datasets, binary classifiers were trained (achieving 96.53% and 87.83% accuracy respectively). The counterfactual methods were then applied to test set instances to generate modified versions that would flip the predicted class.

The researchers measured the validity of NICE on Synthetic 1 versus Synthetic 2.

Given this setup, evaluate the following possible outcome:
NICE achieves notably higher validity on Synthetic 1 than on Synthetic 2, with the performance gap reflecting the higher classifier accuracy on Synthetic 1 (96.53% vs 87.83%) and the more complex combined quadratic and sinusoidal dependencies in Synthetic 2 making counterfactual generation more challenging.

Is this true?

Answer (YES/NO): NO